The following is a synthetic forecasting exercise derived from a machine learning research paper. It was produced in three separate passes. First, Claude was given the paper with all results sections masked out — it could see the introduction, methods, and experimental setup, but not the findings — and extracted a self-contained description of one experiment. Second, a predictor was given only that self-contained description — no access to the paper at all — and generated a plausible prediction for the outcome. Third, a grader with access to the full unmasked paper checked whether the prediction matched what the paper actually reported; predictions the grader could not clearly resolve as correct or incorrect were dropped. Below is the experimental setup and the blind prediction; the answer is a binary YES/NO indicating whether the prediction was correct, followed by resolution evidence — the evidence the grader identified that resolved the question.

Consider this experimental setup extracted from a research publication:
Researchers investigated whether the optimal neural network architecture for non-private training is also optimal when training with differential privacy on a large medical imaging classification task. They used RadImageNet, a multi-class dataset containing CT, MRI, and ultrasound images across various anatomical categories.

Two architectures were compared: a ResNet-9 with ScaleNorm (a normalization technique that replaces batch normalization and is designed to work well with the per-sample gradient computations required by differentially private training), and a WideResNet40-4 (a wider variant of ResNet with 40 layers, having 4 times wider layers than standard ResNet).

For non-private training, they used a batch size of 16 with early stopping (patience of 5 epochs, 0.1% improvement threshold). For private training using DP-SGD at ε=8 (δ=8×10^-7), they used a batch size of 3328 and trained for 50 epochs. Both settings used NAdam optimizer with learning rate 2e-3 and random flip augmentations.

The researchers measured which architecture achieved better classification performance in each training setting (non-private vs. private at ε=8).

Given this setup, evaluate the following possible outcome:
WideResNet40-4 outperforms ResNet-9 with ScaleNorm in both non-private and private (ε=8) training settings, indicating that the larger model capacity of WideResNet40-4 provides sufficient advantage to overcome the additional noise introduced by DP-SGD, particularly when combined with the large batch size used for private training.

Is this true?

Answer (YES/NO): NO